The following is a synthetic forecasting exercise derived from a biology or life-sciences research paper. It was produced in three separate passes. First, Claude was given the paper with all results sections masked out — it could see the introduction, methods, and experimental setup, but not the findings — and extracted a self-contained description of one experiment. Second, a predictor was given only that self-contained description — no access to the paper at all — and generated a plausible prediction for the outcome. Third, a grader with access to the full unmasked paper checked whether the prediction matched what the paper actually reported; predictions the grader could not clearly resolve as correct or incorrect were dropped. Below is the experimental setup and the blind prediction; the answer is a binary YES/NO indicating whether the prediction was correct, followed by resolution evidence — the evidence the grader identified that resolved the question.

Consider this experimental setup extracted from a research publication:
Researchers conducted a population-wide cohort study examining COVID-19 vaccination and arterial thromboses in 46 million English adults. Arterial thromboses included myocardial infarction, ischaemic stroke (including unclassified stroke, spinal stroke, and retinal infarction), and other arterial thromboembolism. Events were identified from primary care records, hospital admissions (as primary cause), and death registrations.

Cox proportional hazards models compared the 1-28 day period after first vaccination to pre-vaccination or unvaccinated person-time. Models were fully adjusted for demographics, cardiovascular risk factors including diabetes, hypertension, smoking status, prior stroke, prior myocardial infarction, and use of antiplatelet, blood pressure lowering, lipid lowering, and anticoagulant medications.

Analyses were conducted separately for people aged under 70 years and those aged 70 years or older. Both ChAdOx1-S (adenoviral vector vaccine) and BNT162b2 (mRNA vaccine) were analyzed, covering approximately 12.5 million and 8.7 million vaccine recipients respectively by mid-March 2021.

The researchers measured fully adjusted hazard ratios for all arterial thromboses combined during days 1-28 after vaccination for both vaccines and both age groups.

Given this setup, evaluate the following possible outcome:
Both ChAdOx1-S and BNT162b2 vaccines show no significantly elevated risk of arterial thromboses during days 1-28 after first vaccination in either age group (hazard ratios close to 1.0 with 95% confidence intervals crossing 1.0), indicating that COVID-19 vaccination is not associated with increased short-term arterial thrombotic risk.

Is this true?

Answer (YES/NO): NO